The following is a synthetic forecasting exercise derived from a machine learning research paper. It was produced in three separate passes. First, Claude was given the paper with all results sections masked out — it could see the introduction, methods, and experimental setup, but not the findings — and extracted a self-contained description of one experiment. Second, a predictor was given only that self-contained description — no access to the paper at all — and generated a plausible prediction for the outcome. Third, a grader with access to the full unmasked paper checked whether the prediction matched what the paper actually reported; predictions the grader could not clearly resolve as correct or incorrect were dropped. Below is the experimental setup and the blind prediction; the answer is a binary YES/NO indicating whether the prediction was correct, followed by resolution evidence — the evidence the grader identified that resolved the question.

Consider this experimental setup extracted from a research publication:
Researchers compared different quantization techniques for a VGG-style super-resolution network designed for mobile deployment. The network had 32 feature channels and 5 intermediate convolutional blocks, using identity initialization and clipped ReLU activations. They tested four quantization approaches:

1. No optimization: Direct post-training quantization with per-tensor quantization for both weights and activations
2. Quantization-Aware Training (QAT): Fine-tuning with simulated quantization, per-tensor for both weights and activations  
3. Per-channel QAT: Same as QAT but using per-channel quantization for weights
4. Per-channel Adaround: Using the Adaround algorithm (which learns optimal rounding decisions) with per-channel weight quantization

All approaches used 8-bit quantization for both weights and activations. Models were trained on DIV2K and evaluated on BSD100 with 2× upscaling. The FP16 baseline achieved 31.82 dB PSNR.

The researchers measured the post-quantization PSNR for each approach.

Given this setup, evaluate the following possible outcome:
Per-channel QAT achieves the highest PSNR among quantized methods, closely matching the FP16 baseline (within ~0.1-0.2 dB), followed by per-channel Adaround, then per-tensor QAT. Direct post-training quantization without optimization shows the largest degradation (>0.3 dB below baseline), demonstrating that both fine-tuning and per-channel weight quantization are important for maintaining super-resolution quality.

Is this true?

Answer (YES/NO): NO